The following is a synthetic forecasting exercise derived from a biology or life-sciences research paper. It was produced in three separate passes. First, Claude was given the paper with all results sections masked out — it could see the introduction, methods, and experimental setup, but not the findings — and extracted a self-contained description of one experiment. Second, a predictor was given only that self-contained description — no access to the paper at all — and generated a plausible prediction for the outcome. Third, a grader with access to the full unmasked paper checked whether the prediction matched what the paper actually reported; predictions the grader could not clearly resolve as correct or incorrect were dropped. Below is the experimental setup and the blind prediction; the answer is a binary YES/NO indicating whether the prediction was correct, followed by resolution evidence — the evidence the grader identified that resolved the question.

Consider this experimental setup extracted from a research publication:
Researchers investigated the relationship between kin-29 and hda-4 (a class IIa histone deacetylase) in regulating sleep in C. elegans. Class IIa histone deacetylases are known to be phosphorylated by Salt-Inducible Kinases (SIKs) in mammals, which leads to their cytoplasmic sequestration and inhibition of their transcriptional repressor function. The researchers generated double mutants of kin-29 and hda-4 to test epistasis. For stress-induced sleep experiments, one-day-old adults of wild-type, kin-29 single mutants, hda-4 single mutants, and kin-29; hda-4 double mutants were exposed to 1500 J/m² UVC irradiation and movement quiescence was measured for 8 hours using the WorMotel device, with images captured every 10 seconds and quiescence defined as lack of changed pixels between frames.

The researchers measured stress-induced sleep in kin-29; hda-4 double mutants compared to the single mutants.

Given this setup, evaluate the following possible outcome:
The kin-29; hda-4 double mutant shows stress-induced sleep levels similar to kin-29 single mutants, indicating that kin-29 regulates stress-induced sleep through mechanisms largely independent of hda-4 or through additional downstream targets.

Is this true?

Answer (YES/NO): NO